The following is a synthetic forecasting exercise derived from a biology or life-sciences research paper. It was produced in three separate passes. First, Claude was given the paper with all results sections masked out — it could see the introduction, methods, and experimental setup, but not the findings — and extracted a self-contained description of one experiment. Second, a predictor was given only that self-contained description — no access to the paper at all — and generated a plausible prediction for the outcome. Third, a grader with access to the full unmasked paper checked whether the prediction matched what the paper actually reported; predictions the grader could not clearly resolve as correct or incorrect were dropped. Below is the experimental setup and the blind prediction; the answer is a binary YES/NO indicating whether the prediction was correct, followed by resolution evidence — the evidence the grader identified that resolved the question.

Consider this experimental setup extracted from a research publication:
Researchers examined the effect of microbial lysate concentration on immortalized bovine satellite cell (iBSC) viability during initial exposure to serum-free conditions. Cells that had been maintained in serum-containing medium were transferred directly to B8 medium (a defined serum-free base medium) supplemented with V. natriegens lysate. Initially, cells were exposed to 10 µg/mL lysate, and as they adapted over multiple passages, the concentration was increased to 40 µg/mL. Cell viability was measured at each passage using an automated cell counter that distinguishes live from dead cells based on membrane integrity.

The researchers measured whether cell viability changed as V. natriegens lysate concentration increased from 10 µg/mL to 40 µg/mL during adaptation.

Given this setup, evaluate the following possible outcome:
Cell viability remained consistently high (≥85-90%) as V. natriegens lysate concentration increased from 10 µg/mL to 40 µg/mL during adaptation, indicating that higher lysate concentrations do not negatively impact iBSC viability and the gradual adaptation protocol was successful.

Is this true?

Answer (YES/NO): NO